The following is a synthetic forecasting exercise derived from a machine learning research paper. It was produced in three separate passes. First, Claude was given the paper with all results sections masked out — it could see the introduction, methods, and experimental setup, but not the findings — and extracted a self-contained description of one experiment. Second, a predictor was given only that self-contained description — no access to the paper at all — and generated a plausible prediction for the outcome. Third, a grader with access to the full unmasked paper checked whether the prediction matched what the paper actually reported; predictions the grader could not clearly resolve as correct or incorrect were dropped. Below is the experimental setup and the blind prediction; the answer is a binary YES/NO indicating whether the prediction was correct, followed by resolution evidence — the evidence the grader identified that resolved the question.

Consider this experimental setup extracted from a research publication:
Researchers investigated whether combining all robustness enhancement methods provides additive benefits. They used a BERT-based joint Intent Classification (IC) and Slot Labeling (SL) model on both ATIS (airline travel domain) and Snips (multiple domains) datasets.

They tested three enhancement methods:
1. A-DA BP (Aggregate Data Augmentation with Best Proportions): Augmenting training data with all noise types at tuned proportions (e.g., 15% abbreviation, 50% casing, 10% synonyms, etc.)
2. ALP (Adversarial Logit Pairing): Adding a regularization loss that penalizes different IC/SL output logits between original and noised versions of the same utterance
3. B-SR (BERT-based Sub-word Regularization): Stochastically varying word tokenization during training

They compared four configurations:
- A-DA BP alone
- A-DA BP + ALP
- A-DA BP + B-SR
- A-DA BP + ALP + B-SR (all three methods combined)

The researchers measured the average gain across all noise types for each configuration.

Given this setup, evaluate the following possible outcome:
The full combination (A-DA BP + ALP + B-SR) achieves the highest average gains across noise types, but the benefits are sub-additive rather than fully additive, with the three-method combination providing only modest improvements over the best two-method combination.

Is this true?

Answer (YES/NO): NO